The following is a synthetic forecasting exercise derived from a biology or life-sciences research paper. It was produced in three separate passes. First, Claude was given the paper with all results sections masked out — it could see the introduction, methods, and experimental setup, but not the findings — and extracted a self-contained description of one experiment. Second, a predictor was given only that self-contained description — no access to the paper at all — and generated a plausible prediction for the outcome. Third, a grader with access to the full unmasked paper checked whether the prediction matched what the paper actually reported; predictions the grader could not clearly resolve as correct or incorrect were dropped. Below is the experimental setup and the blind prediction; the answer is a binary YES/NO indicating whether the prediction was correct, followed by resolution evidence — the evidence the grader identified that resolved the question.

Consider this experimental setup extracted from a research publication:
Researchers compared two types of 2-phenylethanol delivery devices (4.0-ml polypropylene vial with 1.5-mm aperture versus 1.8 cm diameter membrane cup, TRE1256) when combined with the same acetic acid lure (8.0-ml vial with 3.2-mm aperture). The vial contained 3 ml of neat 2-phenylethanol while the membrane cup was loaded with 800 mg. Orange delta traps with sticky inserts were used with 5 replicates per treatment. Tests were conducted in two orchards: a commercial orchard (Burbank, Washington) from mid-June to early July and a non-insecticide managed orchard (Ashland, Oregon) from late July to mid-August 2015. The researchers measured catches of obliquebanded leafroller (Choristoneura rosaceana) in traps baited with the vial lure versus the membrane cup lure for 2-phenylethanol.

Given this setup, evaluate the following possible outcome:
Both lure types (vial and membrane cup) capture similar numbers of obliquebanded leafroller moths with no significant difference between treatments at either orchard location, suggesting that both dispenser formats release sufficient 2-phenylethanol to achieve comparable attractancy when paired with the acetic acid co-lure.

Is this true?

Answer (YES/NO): YES